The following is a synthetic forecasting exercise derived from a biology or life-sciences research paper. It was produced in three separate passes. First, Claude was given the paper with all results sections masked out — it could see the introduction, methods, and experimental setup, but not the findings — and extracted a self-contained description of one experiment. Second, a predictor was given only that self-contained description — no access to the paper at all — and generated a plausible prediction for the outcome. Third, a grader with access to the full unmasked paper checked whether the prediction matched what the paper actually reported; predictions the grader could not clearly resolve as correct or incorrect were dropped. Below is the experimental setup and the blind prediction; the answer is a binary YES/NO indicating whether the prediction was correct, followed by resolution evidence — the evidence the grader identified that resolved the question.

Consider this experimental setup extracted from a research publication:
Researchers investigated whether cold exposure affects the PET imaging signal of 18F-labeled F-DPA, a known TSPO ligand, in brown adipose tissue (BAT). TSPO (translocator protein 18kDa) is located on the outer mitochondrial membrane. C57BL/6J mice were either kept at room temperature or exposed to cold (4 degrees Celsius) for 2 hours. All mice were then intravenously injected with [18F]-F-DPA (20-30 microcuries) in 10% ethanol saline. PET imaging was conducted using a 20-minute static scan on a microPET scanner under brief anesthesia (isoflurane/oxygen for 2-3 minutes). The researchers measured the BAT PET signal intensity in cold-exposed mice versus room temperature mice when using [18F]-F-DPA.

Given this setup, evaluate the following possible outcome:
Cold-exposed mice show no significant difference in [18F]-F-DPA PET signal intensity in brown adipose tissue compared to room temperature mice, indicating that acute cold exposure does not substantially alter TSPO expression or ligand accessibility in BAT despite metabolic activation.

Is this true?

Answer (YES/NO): YES